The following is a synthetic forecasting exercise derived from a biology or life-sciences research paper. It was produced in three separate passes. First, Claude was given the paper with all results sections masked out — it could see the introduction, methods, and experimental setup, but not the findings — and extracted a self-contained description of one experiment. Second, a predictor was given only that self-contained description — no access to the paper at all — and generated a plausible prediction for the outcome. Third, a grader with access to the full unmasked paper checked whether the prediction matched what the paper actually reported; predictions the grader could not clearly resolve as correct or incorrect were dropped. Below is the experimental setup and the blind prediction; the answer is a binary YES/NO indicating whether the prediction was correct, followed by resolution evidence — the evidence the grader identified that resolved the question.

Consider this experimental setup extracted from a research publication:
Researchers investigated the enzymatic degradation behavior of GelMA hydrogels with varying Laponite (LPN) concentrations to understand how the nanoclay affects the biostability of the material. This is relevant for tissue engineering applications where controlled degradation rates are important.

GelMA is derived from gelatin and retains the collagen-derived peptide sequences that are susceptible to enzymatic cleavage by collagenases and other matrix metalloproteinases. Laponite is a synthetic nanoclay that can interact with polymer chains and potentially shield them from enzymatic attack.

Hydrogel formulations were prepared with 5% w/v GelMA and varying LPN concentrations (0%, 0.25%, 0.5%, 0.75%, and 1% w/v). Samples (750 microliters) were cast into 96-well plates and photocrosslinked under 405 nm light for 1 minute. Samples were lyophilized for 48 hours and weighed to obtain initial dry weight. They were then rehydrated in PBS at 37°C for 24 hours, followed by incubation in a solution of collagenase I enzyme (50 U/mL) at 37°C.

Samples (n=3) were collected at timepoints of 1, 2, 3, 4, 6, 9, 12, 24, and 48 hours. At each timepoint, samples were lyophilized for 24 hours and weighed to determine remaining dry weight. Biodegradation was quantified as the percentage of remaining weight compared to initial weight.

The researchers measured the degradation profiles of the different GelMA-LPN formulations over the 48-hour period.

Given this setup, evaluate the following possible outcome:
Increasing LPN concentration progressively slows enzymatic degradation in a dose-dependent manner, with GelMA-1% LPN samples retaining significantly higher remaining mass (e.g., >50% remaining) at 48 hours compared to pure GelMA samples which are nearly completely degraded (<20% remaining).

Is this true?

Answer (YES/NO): NO